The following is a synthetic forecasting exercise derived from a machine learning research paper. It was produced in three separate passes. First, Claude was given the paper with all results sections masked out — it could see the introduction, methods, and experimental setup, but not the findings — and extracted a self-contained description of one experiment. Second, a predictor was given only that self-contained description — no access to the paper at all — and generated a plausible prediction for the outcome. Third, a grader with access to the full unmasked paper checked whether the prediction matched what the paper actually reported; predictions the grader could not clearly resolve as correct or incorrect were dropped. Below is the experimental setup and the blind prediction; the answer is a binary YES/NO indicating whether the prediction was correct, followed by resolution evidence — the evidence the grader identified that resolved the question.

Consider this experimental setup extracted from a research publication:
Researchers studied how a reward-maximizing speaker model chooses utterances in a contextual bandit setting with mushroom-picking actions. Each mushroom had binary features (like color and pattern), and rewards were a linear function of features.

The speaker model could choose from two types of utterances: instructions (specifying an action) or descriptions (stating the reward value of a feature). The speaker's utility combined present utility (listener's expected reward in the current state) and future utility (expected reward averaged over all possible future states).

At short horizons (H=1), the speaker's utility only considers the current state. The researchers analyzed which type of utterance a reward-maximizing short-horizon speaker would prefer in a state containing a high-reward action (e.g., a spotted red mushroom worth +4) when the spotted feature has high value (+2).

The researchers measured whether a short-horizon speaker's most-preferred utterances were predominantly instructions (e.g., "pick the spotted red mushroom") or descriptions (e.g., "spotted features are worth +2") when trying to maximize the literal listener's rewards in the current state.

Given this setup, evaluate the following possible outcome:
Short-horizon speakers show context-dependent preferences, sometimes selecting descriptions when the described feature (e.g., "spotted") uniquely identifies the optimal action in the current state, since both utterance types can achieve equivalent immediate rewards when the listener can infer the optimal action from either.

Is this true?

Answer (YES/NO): YES